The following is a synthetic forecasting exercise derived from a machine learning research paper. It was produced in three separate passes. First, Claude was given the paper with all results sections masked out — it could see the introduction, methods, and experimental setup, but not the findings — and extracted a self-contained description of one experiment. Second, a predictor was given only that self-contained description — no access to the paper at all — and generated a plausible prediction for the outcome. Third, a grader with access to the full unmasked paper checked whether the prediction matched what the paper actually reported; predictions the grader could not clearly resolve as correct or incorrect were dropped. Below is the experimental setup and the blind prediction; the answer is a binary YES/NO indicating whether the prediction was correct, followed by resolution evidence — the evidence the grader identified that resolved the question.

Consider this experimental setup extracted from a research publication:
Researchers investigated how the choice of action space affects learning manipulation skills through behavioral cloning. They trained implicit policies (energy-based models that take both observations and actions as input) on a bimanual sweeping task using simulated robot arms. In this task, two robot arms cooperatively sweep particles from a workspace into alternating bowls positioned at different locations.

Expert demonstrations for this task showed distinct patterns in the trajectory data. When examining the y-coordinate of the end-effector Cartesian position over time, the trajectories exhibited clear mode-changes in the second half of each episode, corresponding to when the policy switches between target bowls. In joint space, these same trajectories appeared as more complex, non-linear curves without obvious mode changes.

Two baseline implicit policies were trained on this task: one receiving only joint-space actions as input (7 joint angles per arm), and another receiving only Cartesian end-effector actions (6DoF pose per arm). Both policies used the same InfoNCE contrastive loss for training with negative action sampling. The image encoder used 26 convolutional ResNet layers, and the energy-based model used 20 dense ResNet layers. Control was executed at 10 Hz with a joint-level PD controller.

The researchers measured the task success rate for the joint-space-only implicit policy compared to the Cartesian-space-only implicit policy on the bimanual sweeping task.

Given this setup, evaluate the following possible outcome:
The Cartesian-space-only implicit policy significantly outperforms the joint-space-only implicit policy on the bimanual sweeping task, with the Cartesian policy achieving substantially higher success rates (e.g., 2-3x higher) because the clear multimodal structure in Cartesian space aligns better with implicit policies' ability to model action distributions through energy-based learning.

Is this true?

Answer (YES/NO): NO